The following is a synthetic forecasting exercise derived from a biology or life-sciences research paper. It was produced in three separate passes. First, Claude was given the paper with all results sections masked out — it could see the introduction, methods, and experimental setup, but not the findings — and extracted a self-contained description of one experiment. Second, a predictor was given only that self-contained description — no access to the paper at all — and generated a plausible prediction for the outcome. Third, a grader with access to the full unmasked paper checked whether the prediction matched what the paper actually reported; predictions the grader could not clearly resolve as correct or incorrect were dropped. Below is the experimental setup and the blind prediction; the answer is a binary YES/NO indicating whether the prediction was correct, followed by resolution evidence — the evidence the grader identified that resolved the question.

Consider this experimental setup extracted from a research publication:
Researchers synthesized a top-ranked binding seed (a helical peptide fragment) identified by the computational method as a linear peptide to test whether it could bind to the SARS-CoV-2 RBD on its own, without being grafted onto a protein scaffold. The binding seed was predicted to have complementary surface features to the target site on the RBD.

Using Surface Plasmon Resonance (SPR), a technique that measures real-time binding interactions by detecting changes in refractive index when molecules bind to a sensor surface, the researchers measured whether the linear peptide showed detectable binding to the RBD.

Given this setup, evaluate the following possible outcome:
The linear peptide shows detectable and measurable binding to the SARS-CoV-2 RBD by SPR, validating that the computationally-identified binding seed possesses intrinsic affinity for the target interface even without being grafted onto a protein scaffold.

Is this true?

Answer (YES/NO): NO